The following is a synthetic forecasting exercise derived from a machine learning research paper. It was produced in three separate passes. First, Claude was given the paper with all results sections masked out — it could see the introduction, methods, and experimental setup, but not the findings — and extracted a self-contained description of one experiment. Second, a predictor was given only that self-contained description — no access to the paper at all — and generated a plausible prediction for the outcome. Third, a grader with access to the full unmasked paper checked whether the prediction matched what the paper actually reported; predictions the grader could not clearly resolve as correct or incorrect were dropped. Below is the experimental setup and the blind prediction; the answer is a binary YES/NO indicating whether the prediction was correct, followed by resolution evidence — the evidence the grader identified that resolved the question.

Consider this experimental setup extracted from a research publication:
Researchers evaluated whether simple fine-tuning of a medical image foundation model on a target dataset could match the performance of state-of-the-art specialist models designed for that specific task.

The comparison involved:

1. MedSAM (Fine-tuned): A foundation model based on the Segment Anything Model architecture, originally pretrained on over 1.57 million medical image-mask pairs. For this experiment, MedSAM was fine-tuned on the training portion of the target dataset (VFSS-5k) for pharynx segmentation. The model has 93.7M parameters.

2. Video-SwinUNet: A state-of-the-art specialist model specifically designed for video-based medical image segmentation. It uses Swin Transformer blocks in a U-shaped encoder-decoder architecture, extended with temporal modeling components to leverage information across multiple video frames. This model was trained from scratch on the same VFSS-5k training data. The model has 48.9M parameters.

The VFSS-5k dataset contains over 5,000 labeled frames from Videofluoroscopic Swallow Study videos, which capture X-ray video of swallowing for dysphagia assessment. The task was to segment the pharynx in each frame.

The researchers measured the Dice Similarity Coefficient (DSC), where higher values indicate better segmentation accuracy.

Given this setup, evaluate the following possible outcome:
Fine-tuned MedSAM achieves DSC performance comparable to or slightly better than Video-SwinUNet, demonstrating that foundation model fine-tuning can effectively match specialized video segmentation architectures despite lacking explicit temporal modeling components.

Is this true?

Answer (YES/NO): NO